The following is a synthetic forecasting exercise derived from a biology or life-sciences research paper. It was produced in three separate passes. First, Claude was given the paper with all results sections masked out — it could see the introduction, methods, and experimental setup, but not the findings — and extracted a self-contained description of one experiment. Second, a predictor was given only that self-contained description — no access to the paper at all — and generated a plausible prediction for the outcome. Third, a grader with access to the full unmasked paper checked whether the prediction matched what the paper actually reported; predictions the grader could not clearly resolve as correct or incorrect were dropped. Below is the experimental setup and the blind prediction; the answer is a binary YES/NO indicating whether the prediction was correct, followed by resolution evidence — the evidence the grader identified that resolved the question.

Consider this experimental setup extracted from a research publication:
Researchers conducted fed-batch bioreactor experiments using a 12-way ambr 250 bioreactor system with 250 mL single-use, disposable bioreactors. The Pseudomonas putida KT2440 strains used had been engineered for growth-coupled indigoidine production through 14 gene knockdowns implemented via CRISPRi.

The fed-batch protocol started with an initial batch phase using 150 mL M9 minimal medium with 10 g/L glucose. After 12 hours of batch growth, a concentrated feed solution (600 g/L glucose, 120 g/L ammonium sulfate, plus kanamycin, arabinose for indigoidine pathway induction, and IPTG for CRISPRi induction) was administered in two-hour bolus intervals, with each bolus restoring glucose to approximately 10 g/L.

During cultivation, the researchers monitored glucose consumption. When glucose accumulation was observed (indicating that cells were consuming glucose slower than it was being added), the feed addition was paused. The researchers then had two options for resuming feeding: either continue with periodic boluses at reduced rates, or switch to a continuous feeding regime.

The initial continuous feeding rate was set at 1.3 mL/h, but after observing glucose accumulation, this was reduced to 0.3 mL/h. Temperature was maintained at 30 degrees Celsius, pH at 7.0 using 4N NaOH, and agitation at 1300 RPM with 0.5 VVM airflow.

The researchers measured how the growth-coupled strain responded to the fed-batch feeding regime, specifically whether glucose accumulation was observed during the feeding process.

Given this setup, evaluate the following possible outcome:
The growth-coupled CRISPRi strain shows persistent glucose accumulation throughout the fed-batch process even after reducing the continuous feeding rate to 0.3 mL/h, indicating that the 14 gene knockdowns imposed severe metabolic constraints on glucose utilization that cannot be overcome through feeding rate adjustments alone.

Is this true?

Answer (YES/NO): NO